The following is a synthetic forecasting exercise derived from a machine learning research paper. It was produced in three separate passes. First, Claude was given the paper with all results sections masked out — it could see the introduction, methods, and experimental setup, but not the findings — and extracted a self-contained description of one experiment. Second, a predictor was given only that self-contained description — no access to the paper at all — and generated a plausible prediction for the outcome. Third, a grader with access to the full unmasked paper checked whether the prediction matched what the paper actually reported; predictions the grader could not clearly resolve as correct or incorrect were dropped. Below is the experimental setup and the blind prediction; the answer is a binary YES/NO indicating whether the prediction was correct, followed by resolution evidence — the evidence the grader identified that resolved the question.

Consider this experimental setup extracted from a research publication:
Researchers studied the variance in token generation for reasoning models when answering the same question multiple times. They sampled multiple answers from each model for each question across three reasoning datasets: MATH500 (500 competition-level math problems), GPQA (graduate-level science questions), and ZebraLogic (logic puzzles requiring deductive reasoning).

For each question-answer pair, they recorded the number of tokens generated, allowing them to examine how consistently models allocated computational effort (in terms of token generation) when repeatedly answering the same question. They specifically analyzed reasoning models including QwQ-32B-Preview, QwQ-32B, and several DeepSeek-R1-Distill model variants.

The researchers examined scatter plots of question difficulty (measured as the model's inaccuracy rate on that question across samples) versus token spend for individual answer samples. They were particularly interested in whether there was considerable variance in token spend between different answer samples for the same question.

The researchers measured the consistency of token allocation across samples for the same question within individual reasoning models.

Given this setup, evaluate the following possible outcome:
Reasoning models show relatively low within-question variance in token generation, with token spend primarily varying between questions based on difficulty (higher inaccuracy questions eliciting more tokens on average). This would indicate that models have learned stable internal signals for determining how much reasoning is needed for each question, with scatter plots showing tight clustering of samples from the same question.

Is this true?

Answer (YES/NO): NO